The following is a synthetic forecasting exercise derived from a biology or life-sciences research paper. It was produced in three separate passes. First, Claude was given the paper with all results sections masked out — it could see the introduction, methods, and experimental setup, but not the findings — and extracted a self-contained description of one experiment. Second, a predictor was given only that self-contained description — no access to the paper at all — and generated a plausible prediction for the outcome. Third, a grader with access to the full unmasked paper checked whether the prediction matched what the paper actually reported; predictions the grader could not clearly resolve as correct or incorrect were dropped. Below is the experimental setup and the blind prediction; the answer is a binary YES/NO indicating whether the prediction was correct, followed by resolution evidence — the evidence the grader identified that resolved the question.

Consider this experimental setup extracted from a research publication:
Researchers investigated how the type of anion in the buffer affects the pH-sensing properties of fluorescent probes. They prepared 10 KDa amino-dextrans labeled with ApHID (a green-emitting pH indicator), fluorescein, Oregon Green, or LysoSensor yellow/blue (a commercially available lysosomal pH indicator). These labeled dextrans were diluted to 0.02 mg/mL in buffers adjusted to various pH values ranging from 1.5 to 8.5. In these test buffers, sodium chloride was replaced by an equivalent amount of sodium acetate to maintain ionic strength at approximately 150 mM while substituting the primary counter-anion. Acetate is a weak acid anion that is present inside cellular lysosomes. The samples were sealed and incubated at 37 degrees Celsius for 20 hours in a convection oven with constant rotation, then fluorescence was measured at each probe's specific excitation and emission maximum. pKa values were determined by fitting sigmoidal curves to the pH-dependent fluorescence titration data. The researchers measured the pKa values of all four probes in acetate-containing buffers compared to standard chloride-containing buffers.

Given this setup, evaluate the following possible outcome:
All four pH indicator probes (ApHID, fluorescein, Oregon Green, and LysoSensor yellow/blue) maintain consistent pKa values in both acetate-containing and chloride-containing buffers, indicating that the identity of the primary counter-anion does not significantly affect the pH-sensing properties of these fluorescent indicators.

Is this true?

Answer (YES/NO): YES